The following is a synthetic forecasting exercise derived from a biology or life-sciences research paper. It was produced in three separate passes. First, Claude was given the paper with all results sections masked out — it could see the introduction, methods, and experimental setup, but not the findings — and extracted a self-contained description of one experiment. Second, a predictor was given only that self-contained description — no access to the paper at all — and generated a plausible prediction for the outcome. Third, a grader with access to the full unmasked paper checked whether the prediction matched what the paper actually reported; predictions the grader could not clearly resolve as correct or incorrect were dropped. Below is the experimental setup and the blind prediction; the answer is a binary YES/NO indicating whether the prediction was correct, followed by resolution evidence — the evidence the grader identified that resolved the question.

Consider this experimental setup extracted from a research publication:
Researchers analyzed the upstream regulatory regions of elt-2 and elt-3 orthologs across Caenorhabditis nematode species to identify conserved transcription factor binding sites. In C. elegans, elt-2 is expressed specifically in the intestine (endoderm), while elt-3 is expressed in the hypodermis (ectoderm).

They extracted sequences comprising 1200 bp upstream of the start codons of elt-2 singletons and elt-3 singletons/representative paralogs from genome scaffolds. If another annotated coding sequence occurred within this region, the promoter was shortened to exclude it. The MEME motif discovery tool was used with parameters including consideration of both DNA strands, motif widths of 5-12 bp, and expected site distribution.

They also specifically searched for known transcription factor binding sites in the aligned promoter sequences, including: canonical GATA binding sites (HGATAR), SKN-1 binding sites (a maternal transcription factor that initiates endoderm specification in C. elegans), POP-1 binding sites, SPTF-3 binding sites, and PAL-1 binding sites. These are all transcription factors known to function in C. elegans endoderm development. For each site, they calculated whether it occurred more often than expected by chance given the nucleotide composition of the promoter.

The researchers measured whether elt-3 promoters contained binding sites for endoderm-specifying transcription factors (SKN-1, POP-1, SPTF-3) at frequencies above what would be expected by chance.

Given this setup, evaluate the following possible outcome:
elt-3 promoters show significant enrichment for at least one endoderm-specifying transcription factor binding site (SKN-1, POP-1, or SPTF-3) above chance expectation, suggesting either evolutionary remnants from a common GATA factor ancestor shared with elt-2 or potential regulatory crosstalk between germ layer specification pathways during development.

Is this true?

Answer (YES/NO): YES